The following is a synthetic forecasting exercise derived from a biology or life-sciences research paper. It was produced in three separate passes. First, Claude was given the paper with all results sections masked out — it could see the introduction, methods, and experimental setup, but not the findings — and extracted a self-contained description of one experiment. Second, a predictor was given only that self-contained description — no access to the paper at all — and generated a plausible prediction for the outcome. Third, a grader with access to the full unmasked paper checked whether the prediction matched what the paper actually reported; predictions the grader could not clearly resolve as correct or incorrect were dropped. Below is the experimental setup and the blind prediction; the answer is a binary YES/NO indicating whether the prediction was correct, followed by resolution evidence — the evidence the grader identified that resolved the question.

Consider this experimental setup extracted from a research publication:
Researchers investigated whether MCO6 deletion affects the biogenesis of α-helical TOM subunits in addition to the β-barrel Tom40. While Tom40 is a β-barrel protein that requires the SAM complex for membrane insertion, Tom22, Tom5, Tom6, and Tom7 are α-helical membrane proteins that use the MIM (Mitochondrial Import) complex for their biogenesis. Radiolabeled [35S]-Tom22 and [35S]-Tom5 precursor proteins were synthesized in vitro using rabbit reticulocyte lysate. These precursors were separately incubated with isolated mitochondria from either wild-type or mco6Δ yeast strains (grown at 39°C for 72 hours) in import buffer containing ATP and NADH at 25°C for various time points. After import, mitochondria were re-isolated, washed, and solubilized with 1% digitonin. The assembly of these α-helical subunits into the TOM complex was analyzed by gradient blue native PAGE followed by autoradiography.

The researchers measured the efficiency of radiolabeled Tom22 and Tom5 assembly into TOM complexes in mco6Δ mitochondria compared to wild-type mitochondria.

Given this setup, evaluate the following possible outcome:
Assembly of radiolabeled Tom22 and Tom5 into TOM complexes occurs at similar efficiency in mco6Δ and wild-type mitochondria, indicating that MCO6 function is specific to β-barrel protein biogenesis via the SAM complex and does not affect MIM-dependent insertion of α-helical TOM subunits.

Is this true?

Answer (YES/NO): NO